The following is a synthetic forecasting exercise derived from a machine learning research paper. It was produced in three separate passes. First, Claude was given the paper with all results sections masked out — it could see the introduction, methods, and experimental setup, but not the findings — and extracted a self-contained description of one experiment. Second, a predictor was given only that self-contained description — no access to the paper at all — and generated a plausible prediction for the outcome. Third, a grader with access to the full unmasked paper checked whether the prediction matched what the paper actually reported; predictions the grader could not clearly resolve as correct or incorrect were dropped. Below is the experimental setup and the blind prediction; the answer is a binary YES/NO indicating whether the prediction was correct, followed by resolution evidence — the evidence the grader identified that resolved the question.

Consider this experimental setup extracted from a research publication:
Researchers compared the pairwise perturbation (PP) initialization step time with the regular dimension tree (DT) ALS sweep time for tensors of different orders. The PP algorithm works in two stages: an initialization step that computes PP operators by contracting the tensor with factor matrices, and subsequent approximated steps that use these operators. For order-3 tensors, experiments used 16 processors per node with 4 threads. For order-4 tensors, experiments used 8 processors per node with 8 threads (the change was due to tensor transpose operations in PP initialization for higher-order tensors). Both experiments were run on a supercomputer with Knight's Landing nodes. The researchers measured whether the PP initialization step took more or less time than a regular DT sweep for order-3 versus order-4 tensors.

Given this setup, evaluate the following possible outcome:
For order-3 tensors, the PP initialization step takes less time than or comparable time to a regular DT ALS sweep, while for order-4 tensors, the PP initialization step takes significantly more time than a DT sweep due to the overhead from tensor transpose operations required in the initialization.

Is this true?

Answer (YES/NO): YES